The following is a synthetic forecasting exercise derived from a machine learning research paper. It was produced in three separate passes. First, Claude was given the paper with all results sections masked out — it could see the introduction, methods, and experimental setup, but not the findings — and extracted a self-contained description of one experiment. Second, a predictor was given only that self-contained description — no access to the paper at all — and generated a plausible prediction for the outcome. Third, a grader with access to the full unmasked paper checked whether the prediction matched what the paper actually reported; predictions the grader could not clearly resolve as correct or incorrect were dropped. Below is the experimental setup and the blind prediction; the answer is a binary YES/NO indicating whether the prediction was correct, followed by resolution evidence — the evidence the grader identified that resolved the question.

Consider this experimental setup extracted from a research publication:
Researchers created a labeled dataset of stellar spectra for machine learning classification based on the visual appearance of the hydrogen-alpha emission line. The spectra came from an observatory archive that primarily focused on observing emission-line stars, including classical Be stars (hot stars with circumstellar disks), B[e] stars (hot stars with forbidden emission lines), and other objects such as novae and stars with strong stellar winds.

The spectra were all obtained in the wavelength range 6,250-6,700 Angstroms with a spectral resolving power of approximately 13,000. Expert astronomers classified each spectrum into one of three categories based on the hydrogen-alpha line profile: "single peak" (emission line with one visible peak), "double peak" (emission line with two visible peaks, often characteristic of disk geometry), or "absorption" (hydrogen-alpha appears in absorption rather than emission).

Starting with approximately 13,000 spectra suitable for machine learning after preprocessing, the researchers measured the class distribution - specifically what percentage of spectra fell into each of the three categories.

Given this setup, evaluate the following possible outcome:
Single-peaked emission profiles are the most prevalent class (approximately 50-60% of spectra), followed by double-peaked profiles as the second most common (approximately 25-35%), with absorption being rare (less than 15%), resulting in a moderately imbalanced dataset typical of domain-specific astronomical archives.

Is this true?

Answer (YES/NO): NO